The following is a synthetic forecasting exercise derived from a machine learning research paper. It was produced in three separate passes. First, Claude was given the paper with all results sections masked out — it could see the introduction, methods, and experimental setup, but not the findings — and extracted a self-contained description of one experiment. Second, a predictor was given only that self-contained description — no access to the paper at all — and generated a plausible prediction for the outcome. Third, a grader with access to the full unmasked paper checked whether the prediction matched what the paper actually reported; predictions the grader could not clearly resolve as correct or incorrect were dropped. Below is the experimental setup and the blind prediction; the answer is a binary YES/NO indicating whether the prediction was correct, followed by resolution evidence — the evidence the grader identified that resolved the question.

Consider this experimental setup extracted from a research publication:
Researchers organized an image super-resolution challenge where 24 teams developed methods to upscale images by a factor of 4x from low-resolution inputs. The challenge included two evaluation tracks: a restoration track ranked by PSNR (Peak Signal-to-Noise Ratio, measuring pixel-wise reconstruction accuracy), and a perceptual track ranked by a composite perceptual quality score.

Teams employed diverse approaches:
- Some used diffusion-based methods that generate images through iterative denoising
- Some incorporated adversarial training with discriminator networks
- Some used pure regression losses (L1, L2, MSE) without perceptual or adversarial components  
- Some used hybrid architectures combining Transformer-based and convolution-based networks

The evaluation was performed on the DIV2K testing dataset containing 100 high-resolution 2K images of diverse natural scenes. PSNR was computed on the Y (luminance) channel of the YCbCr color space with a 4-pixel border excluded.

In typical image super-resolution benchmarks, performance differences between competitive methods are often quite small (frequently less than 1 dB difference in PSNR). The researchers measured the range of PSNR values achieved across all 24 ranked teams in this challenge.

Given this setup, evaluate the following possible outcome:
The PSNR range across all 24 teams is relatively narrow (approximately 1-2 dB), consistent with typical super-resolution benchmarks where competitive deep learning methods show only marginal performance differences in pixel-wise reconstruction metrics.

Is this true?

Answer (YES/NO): NO